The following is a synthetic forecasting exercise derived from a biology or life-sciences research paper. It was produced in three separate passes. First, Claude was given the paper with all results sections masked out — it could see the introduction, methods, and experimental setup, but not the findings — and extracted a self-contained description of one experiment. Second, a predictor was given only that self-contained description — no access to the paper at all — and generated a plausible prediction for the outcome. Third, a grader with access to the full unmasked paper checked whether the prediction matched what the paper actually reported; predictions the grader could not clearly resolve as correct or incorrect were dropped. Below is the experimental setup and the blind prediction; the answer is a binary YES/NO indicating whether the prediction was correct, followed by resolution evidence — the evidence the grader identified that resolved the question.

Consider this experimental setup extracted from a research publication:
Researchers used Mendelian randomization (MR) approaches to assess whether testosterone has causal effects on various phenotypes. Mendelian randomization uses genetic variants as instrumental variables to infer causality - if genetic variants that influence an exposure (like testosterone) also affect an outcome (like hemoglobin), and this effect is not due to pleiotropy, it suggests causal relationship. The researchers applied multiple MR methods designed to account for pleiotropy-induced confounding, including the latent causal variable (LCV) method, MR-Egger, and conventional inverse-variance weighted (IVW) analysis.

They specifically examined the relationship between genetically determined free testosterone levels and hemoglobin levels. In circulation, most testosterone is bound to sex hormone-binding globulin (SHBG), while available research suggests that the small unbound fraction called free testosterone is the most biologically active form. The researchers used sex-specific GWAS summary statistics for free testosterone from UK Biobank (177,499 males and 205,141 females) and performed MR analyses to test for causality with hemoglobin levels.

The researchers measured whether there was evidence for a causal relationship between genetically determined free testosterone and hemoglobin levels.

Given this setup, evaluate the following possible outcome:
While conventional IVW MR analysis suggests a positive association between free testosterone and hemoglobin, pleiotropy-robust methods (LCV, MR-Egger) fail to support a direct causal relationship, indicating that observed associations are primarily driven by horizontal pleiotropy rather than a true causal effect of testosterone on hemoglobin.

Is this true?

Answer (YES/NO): NO